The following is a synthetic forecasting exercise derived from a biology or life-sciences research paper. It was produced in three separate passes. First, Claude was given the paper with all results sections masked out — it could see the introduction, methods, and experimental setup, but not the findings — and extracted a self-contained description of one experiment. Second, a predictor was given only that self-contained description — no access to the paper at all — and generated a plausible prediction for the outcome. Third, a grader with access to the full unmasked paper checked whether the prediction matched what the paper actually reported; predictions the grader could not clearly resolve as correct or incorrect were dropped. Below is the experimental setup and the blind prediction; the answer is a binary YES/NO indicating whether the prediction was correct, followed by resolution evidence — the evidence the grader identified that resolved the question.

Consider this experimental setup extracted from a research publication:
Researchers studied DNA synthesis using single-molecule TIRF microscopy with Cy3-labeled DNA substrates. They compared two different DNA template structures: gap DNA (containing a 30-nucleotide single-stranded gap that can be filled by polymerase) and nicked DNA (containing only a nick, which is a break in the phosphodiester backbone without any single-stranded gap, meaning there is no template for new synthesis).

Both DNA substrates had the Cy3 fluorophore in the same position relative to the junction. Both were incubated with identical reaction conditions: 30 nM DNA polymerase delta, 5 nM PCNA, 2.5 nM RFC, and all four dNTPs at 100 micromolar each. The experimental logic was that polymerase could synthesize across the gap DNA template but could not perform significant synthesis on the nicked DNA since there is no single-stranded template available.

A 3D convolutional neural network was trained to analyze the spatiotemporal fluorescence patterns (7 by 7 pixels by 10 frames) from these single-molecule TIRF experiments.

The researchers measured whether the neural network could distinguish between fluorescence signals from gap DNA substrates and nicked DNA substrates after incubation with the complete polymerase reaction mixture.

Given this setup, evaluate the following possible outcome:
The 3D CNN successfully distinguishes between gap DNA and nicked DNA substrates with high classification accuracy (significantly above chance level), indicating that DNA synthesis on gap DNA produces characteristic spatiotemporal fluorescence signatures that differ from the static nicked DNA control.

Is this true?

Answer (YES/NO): YES